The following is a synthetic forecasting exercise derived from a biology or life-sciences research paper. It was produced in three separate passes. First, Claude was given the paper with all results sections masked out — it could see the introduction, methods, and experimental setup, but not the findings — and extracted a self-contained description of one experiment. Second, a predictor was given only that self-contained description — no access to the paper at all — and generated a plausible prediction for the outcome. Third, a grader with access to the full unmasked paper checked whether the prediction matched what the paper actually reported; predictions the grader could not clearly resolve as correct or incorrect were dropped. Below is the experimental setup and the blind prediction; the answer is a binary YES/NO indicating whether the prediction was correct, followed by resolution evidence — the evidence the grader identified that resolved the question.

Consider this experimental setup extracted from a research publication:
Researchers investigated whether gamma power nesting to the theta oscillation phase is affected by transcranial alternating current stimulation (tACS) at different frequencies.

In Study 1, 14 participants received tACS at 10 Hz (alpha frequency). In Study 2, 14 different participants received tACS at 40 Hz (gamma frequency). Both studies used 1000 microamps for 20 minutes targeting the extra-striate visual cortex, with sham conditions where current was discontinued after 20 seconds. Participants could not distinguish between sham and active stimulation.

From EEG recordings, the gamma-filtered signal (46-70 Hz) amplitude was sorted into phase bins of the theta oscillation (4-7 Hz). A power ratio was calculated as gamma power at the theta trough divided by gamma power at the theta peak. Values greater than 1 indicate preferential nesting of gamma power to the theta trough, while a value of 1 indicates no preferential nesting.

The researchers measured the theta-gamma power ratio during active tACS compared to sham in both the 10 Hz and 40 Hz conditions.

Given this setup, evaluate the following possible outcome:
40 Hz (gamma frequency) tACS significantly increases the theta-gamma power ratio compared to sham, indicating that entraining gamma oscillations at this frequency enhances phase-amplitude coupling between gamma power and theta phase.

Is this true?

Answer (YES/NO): NO